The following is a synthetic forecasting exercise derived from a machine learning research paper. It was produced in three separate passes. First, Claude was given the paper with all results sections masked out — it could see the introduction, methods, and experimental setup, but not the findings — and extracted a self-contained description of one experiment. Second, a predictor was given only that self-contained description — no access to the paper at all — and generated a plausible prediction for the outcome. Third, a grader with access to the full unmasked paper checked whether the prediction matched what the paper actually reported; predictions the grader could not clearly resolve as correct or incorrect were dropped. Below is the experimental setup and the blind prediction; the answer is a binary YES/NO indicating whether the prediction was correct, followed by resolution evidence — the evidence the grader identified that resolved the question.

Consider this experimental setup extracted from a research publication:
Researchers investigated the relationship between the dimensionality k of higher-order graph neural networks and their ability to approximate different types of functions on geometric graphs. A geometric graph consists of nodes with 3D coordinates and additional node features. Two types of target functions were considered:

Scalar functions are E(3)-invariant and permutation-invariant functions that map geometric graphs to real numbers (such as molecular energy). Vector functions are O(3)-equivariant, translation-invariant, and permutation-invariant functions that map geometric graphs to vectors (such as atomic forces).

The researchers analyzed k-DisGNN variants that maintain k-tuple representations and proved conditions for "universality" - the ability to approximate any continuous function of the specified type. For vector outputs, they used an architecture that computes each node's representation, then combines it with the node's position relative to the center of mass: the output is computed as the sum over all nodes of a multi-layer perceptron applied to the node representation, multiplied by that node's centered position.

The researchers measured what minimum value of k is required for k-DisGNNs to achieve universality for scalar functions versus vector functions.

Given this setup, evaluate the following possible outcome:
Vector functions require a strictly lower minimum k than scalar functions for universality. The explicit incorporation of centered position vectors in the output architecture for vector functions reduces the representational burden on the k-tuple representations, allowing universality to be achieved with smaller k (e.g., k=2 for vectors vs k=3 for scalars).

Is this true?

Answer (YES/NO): NO